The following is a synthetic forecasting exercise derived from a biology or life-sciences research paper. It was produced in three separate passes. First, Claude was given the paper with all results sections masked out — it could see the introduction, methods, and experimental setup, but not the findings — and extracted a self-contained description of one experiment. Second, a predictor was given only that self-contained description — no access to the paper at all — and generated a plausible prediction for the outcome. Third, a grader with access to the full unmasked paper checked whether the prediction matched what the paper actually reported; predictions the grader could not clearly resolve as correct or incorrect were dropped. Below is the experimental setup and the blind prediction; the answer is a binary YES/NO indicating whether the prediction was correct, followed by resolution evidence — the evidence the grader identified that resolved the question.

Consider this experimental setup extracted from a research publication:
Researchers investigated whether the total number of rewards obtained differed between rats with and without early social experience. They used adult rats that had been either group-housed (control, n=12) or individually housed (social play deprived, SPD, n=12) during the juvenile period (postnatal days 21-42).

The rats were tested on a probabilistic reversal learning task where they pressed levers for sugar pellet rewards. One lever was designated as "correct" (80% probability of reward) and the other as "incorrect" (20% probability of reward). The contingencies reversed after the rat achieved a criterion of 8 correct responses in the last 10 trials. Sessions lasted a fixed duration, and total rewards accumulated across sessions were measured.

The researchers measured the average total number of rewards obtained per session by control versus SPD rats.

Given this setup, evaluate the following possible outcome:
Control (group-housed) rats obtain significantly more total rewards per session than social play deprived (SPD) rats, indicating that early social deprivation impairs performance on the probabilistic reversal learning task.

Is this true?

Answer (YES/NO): NO